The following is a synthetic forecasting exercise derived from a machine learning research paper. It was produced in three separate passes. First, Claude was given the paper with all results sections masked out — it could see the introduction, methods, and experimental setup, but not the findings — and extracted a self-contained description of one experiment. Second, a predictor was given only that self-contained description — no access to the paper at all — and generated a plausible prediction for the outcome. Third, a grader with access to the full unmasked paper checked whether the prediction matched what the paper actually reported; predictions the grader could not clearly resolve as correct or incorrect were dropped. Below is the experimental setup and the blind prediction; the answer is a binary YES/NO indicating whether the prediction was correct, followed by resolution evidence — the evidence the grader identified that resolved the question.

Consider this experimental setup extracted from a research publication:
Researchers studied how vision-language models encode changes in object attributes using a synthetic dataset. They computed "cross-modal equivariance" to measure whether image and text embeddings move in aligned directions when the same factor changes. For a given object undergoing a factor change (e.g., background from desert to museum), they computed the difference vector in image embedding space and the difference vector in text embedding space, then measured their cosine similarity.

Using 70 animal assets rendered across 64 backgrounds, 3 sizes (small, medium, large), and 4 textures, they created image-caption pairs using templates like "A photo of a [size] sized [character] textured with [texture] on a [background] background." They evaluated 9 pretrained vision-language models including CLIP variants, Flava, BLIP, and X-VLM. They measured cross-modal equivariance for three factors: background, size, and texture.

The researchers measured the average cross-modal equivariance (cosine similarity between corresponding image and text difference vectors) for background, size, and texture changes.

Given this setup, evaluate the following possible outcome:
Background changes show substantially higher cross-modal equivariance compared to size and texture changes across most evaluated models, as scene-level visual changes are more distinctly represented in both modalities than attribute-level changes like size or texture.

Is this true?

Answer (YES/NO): YES